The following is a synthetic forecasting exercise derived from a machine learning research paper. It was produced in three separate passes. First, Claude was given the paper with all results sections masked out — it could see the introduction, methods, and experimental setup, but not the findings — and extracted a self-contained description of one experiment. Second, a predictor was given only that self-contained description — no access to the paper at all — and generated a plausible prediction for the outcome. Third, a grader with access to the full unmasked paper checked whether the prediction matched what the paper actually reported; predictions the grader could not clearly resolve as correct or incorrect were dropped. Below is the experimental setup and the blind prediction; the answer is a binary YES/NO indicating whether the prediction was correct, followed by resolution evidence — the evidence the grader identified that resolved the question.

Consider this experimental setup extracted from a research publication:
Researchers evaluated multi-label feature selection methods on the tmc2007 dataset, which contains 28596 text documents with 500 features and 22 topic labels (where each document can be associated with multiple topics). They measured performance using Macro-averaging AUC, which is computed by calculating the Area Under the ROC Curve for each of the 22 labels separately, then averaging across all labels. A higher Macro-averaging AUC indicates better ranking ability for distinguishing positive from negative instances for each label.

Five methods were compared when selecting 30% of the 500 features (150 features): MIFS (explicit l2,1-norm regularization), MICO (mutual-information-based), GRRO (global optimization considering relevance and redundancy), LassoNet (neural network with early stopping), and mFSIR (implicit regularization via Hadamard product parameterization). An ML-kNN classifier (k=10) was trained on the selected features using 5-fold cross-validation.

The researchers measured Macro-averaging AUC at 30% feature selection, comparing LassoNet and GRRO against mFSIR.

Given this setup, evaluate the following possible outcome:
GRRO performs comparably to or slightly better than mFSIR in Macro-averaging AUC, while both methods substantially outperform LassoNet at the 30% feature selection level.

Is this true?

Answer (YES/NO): NO